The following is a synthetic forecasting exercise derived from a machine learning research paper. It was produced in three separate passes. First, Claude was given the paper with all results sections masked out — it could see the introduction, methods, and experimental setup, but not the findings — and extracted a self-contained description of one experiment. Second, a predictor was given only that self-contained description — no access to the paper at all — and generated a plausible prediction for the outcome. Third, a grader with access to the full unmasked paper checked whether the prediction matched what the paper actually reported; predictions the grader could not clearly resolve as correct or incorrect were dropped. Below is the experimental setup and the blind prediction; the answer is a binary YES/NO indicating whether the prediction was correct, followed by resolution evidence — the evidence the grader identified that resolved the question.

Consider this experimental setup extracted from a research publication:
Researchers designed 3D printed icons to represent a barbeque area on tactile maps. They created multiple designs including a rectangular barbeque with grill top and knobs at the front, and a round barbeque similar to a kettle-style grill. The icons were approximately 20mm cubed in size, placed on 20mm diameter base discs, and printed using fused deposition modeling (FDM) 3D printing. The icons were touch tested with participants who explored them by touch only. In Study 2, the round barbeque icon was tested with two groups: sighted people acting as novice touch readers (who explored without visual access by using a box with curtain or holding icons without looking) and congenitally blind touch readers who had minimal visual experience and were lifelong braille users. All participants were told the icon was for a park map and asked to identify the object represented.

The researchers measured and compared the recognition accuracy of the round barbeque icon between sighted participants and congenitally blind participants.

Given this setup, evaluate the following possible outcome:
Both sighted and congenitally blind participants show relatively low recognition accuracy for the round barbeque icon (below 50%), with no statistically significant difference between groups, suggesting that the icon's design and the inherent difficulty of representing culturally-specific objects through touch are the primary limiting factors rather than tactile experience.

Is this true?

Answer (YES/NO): NO